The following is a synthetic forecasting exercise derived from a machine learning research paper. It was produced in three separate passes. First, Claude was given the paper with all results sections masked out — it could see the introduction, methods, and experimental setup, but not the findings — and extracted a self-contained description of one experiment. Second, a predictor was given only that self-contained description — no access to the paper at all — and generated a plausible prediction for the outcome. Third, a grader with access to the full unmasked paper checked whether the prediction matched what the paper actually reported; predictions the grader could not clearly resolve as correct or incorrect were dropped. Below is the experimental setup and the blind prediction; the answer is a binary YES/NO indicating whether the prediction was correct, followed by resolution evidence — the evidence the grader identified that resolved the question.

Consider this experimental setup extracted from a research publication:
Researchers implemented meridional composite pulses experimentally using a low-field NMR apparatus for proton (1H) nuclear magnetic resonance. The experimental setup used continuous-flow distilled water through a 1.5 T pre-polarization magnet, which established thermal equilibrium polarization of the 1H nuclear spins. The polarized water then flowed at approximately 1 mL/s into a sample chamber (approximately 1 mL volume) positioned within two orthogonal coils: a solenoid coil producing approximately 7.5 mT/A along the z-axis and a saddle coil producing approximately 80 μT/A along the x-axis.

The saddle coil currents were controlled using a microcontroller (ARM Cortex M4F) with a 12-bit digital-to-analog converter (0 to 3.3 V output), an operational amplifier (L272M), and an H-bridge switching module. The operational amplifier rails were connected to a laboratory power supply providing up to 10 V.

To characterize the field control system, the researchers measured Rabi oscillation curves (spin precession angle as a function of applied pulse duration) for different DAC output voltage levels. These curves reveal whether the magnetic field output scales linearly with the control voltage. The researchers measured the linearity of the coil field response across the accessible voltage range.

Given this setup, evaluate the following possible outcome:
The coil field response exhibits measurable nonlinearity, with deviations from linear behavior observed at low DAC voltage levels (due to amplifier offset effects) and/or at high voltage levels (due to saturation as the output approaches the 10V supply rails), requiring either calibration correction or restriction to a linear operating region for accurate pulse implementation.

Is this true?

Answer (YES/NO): NO